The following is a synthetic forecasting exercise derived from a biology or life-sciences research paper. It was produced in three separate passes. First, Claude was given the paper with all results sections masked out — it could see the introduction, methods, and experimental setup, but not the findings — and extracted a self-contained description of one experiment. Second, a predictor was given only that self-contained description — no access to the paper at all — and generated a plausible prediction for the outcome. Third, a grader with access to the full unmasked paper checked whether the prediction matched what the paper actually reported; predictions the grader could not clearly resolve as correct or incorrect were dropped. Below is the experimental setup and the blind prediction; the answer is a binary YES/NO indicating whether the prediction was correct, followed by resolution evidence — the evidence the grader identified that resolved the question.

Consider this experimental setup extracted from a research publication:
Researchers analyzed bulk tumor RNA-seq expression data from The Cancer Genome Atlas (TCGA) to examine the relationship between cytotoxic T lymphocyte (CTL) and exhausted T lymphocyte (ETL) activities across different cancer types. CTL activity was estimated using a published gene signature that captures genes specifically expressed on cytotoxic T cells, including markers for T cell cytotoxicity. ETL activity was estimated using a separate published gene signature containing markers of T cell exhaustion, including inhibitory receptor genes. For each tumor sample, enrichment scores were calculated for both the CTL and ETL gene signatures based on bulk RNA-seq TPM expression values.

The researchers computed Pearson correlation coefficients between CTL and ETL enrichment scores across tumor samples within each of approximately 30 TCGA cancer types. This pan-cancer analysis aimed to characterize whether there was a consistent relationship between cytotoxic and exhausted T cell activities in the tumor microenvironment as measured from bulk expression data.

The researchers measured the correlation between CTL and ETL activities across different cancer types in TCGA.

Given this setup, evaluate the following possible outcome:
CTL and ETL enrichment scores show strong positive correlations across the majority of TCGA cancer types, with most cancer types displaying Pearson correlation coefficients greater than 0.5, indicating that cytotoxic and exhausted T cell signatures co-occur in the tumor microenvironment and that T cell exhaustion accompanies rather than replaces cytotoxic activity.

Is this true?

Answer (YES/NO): YES